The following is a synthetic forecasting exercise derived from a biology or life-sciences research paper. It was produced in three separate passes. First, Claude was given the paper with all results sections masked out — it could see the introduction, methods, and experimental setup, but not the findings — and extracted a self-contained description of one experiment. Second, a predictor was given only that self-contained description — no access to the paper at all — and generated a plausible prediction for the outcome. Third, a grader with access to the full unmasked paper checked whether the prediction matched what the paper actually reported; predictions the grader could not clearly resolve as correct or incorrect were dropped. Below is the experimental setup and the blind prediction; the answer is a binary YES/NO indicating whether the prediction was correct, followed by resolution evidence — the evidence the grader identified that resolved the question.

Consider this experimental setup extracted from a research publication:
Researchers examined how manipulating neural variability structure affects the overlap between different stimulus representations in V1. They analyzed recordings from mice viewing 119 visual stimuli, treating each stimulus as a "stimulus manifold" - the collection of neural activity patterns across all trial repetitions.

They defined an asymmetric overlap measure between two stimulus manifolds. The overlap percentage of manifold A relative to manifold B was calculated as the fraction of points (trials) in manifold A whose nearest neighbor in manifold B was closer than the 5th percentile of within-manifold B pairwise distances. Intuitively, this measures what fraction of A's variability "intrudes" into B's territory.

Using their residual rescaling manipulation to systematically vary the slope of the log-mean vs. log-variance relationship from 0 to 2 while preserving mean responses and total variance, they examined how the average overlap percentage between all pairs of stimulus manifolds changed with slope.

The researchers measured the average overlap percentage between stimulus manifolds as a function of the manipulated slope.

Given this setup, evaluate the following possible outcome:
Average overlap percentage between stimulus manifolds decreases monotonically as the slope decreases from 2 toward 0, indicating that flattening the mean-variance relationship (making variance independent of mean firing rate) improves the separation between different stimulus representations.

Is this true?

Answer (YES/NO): YES